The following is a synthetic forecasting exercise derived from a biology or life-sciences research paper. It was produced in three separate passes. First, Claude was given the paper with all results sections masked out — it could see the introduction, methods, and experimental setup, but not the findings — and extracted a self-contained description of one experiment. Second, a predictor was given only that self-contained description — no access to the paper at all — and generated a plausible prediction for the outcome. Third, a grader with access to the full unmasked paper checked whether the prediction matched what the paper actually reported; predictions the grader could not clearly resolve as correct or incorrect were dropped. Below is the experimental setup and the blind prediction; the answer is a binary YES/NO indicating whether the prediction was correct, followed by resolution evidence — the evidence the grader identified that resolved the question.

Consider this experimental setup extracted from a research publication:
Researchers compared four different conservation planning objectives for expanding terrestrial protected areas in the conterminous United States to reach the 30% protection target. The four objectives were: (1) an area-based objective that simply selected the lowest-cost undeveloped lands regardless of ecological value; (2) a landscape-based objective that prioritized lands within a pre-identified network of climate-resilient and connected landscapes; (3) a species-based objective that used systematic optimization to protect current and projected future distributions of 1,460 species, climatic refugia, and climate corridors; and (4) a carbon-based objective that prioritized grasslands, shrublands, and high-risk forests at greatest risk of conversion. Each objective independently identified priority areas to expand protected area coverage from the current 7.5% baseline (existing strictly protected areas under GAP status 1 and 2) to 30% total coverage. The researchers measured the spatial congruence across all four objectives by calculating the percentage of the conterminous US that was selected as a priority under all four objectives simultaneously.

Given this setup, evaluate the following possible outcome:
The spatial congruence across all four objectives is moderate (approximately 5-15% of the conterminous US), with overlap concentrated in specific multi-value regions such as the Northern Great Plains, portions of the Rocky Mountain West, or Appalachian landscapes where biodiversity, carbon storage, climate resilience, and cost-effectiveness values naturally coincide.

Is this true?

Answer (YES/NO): NO